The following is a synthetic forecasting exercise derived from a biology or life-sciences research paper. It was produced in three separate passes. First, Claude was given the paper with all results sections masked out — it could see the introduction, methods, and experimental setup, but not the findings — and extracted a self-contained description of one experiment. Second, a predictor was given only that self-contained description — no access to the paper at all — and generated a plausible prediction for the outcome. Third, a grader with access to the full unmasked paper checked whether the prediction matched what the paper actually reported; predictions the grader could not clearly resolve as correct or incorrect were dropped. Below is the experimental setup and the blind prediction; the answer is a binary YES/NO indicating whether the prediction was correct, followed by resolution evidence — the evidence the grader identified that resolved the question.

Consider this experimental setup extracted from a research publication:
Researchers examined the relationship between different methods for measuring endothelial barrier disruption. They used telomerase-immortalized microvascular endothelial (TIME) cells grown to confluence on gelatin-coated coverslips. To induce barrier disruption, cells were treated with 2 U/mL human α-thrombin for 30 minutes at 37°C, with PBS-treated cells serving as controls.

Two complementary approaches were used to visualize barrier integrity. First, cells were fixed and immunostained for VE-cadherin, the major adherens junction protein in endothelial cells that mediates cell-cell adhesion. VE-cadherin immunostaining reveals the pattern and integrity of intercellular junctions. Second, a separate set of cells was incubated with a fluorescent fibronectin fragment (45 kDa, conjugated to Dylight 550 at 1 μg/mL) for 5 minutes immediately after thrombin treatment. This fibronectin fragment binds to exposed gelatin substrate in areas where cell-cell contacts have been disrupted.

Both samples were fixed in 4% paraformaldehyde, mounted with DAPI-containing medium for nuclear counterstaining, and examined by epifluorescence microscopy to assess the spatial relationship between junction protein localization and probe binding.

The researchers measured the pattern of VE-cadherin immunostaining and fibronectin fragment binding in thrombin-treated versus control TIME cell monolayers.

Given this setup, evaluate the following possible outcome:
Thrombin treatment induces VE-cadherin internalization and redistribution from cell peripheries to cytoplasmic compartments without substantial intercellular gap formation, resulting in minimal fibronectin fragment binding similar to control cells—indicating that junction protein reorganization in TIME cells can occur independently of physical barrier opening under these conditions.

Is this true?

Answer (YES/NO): NO